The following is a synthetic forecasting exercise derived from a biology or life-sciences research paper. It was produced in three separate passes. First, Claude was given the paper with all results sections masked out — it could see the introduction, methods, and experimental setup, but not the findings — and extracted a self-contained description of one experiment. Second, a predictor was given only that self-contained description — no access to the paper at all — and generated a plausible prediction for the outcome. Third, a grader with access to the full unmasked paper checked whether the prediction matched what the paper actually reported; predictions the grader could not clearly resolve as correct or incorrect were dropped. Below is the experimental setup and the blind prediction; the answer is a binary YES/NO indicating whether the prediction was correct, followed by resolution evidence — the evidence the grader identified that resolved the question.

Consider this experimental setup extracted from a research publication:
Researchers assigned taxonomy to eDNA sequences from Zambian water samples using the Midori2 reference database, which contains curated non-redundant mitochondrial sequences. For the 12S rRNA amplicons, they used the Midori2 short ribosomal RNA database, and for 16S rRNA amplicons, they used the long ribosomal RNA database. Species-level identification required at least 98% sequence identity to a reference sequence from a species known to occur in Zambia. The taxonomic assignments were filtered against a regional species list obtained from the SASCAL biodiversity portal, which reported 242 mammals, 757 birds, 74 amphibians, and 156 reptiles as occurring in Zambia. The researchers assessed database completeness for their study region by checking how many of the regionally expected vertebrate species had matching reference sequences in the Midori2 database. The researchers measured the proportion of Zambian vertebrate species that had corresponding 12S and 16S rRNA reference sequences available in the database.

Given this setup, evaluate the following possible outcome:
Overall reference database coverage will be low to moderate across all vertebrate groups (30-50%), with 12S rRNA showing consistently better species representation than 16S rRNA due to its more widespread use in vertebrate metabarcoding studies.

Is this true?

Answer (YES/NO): NO